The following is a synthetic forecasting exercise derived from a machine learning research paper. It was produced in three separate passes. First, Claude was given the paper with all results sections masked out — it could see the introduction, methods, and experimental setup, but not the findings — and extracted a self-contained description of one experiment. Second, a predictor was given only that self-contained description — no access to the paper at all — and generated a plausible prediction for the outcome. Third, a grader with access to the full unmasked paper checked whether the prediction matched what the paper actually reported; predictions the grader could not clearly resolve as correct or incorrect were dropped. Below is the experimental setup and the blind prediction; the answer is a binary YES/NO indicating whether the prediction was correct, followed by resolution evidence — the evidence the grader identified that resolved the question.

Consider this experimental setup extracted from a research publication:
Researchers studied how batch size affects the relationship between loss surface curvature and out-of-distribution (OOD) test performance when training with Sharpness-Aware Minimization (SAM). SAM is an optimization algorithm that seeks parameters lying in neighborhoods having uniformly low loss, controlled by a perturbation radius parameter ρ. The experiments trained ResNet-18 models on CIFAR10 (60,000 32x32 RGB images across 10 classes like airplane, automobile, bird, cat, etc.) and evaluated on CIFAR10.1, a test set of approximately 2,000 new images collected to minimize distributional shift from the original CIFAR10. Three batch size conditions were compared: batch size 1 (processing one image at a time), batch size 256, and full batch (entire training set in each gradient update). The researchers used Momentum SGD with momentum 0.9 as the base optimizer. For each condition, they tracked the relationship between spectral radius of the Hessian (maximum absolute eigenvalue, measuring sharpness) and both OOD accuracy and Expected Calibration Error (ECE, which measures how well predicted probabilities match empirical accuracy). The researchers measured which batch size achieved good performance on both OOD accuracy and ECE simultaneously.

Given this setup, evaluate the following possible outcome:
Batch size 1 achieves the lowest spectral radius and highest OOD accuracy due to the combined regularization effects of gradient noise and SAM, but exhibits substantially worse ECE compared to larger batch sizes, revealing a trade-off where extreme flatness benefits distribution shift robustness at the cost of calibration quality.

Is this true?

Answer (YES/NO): NO